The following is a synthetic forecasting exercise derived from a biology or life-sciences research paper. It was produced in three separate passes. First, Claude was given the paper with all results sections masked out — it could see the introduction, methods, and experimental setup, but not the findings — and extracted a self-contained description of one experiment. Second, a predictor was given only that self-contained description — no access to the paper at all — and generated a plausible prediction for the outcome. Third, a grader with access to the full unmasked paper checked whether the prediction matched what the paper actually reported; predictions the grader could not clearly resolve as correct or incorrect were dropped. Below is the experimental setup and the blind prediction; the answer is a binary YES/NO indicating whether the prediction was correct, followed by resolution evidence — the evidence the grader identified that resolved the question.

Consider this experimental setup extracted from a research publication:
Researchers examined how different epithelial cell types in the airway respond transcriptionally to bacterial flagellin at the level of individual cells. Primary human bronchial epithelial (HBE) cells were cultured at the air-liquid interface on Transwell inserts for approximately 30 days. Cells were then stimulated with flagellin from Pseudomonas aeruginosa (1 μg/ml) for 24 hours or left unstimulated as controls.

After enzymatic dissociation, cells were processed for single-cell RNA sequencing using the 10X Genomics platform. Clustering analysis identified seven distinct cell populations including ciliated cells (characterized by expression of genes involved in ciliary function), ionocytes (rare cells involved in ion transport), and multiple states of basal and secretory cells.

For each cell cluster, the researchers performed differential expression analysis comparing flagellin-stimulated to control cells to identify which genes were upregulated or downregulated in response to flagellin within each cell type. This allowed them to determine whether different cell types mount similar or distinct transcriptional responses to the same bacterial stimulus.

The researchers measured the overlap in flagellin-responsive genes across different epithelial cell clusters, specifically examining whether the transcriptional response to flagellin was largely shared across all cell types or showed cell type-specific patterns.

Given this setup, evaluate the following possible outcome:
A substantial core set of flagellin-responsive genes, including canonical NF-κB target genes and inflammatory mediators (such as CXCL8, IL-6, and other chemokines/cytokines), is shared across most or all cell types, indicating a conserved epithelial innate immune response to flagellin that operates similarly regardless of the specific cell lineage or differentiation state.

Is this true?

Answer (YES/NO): NO